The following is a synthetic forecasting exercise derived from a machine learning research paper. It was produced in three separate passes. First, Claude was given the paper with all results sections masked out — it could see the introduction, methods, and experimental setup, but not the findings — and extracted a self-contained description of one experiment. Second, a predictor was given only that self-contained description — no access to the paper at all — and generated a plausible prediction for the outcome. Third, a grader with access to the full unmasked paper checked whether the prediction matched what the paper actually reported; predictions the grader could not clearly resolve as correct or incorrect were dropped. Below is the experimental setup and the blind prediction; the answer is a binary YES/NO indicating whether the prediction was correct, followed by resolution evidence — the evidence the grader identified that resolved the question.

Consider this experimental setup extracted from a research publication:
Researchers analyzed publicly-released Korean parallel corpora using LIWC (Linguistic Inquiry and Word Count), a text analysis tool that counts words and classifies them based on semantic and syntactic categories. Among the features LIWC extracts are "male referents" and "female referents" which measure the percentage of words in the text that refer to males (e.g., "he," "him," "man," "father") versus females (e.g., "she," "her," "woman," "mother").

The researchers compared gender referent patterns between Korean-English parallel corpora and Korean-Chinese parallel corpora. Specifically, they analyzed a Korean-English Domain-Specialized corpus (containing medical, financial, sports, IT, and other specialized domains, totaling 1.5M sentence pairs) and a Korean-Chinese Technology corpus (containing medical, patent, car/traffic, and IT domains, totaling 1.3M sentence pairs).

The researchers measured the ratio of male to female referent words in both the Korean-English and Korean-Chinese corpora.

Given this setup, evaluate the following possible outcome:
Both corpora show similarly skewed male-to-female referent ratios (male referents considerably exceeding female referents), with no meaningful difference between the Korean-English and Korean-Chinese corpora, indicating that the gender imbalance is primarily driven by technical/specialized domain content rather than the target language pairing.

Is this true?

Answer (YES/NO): NO